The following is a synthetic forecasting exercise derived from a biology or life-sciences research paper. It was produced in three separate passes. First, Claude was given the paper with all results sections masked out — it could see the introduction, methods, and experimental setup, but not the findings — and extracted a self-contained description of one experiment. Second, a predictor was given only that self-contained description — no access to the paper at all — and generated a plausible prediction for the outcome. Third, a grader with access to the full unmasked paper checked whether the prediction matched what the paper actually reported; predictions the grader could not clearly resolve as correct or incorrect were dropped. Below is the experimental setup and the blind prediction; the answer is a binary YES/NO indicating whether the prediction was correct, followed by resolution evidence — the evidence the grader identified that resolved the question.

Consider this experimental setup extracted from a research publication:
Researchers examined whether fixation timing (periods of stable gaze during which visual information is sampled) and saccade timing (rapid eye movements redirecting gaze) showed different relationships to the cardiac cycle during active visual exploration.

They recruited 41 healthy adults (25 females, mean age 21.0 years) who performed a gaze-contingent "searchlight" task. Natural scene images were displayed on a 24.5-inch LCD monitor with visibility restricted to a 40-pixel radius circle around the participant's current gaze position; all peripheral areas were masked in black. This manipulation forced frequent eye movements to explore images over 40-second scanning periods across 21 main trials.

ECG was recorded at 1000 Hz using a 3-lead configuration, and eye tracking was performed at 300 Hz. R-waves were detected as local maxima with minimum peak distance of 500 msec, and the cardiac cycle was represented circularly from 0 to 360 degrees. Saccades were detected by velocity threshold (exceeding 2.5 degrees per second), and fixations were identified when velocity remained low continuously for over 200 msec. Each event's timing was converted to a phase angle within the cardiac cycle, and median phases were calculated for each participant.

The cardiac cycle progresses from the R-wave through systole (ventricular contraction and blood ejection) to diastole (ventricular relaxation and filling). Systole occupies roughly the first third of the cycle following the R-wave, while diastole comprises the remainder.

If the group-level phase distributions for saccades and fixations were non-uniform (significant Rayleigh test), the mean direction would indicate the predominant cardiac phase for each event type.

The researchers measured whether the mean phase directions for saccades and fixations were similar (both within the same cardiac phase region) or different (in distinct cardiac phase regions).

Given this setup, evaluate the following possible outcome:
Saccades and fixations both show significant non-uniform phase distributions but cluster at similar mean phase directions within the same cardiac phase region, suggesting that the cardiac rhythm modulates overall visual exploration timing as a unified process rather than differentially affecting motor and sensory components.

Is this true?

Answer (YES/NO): NO